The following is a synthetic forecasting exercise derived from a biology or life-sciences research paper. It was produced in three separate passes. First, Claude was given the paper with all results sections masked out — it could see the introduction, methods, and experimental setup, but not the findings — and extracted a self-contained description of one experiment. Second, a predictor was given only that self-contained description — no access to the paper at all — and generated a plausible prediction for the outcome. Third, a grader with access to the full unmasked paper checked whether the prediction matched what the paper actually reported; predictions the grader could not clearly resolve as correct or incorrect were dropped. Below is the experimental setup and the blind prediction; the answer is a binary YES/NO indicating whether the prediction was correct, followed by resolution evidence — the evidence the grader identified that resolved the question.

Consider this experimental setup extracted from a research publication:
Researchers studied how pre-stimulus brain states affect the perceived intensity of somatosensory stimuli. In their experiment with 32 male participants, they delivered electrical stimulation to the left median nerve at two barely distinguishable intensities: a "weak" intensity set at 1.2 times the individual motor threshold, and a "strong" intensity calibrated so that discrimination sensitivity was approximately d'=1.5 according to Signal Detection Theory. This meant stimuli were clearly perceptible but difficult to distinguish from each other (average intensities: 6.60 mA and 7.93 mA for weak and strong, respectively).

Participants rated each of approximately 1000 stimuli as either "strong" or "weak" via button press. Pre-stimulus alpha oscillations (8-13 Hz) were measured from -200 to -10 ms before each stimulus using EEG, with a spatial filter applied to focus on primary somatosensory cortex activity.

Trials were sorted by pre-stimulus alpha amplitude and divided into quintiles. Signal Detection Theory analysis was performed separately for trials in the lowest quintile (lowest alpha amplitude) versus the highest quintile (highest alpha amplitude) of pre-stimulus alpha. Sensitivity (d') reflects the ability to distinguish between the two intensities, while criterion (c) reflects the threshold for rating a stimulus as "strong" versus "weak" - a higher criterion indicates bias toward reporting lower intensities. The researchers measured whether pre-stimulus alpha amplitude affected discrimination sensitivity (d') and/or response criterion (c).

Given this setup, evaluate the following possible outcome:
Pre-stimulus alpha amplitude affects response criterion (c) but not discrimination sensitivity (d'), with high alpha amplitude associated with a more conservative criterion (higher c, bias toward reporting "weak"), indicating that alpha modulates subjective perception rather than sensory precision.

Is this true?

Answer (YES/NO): YES